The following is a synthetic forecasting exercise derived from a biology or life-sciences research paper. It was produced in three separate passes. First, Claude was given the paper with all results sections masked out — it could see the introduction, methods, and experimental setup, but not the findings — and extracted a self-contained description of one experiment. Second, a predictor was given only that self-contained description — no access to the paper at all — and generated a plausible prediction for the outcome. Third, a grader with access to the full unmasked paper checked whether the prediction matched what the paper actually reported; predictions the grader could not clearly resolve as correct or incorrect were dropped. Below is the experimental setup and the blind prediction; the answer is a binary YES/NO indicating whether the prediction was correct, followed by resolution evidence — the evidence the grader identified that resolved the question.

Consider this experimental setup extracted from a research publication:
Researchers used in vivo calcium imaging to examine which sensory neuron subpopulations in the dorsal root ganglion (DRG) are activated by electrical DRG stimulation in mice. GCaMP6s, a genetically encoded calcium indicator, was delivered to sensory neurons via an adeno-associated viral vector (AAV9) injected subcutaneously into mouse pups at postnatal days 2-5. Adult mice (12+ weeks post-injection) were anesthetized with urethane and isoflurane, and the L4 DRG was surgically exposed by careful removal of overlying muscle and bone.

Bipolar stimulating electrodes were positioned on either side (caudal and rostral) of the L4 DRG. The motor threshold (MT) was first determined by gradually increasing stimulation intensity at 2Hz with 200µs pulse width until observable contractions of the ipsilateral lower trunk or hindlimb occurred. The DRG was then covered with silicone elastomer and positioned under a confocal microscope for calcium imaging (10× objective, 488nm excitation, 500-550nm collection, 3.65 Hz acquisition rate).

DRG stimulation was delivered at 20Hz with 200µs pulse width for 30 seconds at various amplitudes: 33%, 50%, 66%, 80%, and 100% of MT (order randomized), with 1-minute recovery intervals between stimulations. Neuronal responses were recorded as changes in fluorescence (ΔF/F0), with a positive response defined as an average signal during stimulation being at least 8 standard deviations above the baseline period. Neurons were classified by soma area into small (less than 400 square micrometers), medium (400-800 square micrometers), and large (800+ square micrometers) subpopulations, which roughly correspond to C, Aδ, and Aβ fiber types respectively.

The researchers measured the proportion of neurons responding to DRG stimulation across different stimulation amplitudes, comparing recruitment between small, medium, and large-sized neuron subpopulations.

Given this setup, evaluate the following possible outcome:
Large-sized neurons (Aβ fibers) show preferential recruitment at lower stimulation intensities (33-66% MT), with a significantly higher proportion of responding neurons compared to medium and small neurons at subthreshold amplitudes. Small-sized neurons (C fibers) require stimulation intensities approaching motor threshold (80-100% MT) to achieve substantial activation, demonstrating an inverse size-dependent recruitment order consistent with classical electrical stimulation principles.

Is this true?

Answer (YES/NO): NO